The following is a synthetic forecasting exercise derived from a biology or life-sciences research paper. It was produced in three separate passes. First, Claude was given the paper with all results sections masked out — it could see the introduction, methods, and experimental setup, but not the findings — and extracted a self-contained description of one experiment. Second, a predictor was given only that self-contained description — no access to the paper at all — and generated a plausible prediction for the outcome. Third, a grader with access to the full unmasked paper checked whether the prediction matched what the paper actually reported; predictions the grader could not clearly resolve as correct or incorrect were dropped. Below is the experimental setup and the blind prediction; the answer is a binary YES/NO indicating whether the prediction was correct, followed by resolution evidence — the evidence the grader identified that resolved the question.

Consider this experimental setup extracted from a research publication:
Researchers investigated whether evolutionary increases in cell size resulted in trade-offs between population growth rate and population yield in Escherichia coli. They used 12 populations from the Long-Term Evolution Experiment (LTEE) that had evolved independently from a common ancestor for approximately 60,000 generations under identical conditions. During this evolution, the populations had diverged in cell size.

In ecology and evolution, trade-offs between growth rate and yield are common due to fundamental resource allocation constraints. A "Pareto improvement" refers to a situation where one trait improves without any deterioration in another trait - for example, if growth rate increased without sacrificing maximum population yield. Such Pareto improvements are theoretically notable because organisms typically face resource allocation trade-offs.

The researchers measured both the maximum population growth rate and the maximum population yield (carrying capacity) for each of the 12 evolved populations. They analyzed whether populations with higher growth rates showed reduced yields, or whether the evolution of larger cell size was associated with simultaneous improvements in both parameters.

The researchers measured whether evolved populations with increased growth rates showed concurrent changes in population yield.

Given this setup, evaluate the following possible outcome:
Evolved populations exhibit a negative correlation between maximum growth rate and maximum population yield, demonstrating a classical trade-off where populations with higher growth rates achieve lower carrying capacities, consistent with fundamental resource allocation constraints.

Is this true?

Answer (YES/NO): NO